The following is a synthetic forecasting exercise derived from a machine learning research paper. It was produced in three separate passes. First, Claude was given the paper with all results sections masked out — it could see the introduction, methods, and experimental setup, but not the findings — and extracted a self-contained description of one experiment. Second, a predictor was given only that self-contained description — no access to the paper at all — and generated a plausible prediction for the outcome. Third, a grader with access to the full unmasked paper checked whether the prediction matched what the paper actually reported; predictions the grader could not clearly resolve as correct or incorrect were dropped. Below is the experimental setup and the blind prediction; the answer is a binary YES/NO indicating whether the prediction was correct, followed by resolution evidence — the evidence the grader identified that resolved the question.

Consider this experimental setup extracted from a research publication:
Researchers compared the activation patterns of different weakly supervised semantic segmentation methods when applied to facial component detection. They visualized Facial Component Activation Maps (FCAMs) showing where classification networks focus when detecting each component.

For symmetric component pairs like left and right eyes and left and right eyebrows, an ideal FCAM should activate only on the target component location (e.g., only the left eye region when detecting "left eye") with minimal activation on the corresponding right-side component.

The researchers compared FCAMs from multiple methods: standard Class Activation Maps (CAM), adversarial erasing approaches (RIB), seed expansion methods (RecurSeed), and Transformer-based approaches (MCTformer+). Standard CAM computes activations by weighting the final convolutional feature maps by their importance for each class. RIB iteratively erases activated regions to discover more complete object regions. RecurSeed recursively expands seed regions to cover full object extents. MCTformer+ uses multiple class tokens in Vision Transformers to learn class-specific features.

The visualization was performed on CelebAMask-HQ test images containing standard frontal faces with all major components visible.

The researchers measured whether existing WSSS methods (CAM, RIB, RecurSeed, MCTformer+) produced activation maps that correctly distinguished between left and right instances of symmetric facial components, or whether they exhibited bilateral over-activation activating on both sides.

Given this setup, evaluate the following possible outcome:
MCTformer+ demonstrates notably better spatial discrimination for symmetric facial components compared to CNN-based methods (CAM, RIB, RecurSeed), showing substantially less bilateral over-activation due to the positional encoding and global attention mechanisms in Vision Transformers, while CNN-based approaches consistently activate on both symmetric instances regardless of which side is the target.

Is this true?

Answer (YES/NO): NO